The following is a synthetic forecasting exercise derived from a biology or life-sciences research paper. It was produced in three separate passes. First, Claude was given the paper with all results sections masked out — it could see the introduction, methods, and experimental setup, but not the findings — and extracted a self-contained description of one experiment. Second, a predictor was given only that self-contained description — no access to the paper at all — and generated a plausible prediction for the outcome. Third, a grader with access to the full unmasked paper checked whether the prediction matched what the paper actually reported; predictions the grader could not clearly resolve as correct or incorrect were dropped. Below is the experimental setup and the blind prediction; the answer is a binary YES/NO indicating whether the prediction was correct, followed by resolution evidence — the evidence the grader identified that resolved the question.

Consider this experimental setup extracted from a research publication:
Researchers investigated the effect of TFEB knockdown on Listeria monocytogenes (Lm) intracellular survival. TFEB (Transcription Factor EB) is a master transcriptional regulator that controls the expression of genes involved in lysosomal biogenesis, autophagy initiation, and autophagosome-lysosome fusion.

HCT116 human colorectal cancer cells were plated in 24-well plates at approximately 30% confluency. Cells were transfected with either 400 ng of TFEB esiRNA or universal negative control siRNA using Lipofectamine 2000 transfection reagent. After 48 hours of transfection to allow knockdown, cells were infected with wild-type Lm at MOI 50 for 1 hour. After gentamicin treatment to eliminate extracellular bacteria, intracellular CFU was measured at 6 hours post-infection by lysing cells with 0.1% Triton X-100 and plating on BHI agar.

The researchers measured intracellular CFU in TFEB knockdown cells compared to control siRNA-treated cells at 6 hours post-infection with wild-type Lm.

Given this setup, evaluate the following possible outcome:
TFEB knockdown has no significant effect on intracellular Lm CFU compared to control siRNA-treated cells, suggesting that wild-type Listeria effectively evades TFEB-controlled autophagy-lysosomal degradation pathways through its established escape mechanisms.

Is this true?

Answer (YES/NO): NO